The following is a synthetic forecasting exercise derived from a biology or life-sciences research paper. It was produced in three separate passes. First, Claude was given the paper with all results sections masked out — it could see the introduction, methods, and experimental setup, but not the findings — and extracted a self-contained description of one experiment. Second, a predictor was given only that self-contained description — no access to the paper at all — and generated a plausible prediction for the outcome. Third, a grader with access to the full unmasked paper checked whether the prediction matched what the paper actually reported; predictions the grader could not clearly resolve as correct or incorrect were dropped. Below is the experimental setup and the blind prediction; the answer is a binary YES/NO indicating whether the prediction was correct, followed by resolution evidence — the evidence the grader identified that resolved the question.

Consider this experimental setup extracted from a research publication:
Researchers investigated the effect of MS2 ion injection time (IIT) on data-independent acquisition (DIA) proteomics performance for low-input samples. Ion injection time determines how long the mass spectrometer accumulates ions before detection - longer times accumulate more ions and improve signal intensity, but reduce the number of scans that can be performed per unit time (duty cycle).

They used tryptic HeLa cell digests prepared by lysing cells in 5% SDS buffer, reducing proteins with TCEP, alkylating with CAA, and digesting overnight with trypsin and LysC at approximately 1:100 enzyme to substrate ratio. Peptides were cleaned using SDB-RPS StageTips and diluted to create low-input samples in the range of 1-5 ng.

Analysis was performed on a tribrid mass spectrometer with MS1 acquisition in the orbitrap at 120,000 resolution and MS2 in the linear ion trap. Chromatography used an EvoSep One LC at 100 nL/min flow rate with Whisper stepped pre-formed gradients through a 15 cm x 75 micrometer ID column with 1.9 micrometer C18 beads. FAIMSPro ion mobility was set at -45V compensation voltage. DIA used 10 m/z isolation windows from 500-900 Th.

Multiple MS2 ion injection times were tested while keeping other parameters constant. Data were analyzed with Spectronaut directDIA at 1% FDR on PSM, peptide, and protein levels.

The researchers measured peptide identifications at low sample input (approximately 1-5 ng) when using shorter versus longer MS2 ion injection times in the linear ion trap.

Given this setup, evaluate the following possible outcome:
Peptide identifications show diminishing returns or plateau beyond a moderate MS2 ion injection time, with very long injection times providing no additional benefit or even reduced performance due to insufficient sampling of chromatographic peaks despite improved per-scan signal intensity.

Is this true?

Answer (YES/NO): YES